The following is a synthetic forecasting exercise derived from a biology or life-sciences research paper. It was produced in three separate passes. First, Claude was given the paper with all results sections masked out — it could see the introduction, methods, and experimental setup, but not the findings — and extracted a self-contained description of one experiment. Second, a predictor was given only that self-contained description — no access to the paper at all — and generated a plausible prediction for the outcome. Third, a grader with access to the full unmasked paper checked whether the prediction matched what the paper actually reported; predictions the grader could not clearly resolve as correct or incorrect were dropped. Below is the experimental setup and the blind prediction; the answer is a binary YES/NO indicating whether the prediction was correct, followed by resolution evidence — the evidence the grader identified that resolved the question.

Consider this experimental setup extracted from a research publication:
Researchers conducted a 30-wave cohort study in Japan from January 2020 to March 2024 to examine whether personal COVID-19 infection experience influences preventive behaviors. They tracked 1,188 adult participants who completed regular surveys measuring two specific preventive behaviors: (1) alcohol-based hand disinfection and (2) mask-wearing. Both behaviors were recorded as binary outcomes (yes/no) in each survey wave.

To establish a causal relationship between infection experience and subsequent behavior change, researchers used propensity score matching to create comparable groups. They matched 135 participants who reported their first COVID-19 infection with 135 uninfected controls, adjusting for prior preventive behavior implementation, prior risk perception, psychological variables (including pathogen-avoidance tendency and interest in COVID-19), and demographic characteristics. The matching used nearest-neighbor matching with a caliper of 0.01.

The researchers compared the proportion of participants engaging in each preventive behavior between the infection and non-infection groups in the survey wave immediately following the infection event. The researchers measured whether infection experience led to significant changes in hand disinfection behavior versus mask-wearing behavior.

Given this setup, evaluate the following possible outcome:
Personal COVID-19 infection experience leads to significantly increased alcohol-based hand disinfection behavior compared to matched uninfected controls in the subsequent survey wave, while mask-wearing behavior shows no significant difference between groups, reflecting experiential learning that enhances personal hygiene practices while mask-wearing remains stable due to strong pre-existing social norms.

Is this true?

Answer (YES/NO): NO